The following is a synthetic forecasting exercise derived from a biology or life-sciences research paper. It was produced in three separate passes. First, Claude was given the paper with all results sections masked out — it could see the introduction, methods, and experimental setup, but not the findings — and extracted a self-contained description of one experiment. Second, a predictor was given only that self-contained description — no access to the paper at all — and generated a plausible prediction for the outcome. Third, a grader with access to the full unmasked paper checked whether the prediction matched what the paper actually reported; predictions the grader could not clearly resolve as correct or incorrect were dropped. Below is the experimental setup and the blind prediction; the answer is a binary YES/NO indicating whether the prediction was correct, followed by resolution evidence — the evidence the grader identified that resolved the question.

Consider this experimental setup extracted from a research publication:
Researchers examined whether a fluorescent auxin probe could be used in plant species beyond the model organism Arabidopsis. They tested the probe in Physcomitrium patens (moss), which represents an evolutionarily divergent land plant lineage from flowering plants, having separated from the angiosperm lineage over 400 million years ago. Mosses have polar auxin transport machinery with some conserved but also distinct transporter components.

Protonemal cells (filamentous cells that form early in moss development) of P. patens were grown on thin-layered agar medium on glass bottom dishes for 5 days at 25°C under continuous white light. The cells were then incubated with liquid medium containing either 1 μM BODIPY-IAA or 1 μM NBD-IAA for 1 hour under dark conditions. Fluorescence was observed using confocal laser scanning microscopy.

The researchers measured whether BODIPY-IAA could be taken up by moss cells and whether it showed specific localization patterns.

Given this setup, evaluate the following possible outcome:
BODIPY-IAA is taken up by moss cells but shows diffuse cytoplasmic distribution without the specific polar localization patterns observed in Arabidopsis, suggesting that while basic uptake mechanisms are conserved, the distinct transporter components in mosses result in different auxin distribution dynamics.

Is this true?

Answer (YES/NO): NO